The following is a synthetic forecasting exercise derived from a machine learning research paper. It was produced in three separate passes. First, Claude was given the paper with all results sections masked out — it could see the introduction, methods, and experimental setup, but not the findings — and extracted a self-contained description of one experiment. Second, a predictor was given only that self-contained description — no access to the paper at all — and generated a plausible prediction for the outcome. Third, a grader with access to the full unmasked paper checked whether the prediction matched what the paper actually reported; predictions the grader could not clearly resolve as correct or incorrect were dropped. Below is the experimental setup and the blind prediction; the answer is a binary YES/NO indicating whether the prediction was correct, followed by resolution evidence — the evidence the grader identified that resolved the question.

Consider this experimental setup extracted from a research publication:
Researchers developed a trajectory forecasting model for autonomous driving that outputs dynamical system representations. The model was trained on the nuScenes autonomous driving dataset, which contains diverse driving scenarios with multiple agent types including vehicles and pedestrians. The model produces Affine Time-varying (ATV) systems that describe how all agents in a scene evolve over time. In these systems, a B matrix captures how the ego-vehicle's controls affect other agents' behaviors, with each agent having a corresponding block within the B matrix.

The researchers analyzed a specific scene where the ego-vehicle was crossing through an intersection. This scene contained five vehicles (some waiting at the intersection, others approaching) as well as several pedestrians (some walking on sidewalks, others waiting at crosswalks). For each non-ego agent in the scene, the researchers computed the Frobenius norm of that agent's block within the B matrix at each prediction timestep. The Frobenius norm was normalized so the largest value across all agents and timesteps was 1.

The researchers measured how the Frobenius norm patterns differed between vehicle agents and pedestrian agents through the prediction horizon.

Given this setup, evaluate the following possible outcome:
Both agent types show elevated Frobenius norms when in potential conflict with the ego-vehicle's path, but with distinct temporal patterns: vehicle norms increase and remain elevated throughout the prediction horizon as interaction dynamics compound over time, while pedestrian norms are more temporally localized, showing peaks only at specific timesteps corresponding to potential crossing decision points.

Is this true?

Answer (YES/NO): NO